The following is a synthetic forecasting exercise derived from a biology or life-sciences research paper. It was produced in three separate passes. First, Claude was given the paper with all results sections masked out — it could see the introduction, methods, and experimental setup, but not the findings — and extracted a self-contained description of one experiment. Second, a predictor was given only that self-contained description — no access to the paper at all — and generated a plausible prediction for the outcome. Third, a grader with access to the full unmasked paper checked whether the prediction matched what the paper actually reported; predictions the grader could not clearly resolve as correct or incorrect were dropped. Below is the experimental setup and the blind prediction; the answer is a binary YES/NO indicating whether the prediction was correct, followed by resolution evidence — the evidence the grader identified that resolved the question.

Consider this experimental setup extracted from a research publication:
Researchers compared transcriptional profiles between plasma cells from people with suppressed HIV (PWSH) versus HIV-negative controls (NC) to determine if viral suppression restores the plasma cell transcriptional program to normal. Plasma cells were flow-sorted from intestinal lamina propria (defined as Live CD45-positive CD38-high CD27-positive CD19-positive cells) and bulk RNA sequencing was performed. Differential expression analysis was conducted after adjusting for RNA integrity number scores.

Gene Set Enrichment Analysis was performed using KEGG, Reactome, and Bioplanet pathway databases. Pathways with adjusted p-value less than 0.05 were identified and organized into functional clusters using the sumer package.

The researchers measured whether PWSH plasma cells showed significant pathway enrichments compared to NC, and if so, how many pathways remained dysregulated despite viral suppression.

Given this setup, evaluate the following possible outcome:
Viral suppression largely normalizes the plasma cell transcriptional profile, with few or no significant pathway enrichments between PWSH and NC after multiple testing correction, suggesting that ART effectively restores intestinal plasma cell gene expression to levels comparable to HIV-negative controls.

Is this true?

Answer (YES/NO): NO